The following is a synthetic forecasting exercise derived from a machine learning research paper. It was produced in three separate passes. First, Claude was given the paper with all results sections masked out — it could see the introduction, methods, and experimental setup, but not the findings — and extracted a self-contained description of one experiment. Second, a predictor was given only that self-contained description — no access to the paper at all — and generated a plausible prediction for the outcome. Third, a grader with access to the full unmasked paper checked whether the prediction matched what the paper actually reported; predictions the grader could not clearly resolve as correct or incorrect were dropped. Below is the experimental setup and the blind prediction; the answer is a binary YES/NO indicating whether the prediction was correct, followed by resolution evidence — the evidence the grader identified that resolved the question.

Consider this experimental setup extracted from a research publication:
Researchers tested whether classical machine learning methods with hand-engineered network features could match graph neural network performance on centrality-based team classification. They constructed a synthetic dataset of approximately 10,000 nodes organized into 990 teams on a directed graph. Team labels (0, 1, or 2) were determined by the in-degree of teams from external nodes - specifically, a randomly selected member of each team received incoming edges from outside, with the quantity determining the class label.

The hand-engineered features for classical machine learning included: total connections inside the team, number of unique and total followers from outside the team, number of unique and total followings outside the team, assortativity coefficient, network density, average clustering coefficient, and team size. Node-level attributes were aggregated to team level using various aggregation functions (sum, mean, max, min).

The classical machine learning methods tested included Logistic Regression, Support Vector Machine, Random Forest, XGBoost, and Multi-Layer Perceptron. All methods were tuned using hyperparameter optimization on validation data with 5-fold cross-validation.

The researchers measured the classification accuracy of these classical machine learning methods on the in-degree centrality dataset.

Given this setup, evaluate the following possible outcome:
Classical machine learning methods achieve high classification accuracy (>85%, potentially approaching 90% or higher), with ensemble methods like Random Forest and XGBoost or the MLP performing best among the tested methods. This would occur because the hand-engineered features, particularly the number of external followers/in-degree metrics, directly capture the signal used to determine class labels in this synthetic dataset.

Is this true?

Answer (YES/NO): NO